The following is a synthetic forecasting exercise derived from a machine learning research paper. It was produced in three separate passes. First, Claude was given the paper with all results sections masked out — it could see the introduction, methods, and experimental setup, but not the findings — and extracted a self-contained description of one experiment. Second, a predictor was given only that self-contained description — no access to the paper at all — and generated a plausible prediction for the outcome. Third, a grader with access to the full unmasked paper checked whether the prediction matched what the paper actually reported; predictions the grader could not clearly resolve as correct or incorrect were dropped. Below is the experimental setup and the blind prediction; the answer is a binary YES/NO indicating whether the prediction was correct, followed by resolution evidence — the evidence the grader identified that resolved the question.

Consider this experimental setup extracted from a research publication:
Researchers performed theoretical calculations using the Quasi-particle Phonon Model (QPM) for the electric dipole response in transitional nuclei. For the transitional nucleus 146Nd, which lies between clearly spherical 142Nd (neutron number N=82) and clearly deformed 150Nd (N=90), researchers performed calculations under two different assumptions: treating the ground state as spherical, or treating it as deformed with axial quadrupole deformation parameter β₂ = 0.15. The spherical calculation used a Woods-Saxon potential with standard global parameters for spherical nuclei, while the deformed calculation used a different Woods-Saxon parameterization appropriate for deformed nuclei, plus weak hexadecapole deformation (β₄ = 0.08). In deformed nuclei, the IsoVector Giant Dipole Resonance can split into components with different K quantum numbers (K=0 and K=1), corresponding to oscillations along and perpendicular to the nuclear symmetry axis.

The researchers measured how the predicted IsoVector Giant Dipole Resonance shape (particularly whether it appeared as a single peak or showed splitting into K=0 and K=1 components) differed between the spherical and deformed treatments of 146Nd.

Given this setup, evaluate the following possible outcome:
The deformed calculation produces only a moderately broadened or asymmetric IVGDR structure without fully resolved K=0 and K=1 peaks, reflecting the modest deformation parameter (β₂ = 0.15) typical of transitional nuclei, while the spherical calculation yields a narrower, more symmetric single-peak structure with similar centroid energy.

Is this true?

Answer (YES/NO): NO